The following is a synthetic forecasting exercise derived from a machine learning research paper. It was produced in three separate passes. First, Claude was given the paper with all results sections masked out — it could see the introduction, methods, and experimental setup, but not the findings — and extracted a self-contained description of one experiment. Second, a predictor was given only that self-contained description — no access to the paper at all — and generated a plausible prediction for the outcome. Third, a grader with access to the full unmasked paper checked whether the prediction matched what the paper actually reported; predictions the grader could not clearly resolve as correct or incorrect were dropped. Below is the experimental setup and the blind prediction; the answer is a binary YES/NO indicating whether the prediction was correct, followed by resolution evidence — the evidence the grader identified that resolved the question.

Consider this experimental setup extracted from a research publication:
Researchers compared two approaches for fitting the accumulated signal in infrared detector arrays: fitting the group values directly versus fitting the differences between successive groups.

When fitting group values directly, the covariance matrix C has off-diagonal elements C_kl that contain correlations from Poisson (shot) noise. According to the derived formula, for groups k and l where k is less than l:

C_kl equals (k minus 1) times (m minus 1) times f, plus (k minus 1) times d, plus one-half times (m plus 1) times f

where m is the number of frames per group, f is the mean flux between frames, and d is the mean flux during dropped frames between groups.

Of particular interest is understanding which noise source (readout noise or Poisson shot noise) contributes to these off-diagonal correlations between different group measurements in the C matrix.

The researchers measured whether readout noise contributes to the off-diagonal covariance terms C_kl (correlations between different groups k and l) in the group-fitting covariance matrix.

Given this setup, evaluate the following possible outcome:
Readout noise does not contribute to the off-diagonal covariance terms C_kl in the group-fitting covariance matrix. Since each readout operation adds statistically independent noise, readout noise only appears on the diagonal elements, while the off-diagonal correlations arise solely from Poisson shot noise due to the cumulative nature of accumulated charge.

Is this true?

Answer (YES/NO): YES